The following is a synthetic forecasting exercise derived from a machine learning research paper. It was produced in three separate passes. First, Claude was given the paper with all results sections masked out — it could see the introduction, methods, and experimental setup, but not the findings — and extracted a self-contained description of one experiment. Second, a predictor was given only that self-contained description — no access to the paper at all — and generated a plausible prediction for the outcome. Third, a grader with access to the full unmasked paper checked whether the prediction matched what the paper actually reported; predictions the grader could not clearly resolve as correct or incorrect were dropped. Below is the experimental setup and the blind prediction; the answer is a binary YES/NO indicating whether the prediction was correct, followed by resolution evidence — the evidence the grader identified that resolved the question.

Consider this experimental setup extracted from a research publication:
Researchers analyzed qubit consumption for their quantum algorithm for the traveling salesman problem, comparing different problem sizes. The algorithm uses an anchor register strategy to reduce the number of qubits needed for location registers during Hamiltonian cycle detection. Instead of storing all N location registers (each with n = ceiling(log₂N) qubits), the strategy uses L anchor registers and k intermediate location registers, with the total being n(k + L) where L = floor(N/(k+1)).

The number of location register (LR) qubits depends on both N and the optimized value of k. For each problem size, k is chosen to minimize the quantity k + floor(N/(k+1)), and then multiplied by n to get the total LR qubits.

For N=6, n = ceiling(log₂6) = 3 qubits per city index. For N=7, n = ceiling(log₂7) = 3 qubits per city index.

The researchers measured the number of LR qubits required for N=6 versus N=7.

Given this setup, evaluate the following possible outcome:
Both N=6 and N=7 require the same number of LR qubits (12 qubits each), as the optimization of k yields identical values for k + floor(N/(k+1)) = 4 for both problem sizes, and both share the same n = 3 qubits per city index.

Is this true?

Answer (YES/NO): NO